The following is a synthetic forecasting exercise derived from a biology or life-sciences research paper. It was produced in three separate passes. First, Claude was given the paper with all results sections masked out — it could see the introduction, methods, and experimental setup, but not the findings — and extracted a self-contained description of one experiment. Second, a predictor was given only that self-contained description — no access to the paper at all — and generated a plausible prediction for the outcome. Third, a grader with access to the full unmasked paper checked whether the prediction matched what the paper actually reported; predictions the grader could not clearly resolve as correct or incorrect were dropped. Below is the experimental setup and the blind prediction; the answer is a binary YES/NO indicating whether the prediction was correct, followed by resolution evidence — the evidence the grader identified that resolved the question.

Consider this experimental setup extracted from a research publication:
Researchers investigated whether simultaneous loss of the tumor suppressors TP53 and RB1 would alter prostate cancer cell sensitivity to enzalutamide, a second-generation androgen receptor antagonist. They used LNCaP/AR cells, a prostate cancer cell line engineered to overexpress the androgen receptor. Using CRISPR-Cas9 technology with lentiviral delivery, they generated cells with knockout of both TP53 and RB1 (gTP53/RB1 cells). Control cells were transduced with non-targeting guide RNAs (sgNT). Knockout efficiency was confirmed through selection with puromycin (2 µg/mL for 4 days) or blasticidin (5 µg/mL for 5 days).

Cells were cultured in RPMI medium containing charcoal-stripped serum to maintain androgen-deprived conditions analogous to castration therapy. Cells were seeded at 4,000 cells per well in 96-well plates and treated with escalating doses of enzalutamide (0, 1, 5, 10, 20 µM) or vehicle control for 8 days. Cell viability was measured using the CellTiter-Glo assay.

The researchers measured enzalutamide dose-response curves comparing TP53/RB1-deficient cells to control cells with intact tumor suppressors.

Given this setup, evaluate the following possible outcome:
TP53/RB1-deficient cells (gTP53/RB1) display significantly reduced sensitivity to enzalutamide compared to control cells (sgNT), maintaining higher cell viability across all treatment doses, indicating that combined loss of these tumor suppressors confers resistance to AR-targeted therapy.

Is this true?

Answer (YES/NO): YES